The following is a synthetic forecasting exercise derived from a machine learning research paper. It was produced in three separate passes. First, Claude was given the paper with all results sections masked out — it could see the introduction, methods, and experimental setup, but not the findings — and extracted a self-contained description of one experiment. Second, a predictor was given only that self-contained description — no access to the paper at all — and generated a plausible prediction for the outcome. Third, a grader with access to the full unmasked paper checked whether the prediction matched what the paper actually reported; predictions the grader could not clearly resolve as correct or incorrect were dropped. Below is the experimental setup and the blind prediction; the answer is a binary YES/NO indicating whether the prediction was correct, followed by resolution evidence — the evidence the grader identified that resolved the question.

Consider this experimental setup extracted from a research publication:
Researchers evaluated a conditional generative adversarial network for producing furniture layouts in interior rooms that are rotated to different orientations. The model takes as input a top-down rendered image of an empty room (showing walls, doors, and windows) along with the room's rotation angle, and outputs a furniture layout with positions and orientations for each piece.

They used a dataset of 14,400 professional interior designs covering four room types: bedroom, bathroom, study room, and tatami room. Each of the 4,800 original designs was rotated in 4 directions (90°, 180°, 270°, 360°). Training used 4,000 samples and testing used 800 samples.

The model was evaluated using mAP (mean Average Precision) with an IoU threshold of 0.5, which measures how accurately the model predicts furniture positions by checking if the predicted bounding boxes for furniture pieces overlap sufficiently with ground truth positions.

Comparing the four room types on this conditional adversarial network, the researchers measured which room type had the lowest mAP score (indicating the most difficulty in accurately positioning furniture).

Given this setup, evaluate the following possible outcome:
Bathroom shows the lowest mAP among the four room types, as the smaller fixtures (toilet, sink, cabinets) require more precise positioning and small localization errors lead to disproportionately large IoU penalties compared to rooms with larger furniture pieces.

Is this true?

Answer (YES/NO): NO